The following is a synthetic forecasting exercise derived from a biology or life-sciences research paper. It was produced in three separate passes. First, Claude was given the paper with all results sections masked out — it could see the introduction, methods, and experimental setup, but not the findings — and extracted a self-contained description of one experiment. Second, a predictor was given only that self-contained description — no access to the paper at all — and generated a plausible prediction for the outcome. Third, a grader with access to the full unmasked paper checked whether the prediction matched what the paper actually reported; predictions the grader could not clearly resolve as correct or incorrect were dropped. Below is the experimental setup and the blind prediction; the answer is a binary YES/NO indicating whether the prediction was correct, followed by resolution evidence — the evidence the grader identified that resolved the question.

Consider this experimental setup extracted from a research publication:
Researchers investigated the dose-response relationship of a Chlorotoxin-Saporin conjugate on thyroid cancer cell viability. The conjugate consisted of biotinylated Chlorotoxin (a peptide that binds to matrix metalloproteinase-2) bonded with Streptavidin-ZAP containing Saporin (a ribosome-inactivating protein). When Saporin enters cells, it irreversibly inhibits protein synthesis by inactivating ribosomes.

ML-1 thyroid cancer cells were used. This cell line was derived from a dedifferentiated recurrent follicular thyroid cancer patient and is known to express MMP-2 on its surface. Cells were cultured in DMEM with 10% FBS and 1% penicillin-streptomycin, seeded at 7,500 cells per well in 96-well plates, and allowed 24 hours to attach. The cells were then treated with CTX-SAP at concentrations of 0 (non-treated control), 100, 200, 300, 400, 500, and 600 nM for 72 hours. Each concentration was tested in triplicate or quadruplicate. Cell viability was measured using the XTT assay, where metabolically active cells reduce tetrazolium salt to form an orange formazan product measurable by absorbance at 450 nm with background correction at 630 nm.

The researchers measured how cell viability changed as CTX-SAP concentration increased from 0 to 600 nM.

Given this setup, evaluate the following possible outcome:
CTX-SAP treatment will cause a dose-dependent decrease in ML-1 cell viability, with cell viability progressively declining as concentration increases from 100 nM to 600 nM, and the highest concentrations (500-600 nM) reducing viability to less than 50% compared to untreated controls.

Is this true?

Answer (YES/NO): NO